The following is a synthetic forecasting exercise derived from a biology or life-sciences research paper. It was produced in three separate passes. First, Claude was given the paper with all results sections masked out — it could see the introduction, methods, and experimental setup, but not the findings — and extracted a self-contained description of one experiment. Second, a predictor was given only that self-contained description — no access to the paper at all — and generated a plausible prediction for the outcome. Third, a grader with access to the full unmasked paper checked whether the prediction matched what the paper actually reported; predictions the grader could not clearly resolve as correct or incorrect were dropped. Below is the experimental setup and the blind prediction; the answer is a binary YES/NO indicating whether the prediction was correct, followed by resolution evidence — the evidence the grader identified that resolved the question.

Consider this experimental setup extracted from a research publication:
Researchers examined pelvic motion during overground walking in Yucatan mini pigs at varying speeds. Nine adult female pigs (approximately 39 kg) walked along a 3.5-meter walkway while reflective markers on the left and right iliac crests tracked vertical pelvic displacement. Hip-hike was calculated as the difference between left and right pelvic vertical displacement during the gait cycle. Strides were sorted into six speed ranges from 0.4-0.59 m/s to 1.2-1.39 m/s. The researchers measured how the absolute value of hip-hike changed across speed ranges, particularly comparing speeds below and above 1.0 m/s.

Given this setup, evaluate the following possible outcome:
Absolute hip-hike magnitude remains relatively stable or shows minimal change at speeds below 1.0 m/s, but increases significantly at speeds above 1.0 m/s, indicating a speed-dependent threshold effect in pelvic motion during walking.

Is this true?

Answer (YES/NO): NO